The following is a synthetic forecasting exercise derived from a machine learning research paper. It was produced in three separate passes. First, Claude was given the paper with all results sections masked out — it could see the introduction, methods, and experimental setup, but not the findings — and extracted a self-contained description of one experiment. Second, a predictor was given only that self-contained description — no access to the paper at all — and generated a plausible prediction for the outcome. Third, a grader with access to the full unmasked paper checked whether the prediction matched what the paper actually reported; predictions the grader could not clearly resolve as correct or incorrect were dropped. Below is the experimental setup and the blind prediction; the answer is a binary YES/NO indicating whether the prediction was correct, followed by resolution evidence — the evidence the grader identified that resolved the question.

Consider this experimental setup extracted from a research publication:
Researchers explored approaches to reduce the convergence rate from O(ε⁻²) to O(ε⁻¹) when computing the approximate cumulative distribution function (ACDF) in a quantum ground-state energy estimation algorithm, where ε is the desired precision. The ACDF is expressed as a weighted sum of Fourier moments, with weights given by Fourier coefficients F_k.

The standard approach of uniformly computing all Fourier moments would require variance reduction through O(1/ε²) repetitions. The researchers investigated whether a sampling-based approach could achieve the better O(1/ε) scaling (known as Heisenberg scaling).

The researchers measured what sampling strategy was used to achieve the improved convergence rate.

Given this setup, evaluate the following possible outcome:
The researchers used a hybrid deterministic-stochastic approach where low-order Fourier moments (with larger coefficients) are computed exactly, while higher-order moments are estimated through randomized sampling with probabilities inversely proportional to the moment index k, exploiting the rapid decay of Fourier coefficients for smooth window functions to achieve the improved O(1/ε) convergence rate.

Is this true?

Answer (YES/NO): NO